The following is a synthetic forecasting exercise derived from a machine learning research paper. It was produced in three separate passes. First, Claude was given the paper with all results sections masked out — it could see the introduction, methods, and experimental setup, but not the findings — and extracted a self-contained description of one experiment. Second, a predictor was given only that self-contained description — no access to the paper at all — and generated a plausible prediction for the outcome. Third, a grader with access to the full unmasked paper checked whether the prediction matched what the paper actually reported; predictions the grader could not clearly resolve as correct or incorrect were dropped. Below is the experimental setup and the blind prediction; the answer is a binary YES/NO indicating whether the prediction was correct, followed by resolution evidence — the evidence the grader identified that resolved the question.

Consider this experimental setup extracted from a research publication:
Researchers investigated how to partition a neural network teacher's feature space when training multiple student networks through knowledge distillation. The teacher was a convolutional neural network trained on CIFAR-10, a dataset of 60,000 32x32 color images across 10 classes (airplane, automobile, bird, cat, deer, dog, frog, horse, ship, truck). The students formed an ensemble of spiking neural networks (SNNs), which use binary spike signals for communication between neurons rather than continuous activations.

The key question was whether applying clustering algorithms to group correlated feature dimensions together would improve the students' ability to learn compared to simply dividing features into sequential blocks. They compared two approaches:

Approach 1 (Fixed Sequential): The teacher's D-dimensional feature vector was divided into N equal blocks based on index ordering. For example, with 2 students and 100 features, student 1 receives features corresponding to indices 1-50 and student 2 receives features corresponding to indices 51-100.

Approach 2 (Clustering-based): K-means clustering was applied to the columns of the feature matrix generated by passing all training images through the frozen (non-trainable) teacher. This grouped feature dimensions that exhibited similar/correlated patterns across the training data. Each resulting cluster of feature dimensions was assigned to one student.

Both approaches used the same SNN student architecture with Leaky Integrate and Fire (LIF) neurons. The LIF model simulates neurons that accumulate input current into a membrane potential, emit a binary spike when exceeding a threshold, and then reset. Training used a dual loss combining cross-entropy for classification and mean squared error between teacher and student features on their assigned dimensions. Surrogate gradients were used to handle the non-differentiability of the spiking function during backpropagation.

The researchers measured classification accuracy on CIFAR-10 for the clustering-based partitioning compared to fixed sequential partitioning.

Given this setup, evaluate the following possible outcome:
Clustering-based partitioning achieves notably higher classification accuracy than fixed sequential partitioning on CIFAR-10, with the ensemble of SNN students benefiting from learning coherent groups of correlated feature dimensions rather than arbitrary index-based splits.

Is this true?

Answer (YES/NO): NO